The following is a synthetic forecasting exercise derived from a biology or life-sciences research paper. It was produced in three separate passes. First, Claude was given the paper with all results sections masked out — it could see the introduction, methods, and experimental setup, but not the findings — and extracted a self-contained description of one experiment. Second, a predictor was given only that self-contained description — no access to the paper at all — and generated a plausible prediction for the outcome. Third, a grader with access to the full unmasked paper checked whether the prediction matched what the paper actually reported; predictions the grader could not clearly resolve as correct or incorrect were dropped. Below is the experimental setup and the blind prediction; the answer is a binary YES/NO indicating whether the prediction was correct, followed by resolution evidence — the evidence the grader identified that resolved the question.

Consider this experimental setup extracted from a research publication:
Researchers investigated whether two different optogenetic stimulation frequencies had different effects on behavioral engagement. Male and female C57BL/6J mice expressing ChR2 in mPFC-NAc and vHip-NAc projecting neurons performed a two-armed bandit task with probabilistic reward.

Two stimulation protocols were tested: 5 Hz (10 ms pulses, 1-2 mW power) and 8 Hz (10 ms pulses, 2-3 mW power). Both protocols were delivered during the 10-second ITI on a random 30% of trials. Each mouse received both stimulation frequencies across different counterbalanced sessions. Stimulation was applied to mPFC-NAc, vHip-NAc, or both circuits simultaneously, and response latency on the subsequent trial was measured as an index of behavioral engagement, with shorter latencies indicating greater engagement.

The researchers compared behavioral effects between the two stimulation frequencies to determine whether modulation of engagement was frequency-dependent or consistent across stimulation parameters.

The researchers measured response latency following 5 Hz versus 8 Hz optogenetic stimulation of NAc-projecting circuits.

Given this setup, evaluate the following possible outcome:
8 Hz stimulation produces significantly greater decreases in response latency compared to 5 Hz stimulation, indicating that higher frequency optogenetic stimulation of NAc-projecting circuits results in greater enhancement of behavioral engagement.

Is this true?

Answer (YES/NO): NO